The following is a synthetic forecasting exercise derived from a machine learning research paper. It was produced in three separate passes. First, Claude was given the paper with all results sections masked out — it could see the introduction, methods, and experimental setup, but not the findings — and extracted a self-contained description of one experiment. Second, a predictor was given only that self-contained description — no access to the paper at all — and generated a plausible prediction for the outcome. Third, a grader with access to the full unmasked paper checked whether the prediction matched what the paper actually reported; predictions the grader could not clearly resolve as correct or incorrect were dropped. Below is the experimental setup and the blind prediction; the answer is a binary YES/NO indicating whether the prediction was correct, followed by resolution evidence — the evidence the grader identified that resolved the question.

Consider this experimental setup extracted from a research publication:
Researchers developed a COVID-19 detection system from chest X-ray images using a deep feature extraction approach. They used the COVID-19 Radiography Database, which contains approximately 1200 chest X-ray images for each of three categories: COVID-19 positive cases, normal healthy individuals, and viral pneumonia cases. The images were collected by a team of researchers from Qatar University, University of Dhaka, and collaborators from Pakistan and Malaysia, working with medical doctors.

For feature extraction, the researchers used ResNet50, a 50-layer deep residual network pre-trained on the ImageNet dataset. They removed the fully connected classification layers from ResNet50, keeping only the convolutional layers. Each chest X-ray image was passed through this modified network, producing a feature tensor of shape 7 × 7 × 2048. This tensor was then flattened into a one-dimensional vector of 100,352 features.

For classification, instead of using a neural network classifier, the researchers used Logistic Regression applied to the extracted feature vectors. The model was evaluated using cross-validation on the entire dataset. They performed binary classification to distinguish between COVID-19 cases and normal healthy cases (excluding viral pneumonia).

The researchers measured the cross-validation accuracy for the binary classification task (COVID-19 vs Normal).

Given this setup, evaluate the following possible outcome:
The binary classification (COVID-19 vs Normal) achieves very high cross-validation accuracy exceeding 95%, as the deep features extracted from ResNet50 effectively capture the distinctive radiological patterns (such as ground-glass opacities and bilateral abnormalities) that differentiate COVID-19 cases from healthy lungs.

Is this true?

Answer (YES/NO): YES